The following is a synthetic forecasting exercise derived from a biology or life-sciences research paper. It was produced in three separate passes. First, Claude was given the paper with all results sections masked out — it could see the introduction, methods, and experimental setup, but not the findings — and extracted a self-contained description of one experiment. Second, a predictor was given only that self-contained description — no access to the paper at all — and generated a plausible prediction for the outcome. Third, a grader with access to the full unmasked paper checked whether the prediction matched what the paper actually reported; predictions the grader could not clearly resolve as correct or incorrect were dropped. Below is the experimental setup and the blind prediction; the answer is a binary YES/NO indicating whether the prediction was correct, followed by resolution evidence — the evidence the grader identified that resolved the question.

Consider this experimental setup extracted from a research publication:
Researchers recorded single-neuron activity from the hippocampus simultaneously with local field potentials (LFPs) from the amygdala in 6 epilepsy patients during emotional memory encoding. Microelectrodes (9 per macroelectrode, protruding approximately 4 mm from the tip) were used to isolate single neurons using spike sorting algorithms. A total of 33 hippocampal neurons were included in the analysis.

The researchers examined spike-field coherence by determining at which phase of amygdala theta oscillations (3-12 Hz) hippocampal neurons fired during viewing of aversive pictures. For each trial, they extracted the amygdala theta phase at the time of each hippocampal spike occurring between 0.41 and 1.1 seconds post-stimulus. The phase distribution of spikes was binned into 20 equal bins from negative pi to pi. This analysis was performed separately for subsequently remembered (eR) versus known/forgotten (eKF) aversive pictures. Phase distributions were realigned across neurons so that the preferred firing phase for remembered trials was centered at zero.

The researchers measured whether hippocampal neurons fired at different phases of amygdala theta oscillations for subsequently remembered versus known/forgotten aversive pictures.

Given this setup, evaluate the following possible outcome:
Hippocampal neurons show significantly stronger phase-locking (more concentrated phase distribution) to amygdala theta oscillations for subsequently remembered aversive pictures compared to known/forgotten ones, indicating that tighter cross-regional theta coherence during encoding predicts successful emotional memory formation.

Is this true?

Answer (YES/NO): NO